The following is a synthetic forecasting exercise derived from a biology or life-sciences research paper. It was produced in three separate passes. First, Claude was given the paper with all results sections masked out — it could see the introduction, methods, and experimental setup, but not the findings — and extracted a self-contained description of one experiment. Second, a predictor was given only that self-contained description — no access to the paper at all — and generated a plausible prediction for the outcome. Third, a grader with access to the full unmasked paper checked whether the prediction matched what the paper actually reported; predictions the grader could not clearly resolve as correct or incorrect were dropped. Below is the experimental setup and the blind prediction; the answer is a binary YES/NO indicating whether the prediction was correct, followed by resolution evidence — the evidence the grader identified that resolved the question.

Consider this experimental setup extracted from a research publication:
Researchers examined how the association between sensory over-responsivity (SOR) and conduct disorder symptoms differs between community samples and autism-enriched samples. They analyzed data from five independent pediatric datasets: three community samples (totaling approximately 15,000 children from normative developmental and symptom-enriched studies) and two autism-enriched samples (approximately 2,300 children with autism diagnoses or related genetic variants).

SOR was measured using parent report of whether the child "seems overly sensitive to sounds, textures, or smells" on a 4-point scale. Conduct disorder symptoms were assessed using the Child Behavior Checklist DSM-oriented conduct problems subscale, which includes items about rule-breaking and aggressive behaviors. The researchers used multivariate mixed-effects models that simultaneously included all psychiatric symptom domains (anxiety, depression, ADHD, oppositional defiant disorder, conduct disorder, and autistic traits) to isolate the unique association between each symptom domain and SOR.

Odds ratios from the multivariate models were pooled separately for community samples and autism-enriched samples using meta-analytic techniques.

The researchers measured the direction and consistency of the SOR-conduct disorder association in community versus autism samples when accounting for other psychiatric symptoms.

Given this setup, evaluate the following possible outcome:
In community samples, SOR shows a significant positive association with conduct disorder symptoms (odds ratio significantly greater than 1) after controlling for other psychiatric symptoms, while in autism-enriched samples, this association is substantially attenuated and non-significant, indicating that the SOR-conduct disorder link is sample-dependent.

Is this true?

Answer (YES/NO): NO